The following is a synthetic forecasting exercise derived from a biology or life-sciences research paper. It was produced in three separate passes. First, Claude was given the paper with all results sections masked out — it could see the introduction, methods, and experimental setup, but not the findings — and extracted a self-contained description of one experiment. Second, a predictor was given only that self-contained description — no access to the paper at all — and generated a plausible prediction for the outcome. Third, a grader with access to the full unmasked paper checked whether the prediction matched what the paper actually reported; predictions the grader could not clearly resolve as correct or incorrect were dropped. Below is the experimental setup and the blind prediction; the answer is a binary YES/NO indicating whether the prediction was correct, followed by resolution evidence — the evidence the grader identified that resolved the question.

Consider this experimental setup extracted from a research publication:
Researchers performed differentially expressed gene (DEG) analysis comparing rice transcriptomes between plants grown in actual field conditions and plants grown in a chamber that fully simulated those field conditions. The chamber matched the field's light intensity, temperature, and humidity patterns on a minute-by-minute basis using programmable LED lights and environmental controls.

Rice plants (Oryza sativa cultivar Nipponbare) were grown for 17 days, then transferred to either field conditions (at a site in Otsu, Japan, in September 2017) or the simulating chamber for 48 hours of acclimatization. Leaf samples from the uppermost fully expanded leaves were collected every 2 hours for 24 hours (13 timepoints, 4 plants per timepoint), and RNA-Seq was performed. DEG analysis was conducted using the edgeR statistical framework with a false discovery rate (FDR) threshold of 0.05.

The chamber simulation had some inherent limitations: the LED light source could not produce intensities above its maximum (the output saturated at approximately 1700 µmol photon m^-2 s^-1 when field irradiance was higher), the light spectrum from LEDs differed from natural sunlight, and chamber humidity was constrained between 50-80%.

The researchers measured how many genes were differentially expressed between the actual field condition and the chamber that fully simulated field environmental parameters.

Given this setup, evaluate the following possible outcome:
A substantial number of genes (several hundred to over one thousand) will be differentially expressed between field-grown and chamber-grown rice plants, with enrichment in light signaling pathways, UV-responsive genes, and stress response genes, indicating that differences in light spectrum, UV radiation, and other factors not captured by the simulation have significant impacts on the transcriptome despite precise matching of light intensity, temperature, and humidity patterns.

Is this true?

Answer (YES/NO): NO